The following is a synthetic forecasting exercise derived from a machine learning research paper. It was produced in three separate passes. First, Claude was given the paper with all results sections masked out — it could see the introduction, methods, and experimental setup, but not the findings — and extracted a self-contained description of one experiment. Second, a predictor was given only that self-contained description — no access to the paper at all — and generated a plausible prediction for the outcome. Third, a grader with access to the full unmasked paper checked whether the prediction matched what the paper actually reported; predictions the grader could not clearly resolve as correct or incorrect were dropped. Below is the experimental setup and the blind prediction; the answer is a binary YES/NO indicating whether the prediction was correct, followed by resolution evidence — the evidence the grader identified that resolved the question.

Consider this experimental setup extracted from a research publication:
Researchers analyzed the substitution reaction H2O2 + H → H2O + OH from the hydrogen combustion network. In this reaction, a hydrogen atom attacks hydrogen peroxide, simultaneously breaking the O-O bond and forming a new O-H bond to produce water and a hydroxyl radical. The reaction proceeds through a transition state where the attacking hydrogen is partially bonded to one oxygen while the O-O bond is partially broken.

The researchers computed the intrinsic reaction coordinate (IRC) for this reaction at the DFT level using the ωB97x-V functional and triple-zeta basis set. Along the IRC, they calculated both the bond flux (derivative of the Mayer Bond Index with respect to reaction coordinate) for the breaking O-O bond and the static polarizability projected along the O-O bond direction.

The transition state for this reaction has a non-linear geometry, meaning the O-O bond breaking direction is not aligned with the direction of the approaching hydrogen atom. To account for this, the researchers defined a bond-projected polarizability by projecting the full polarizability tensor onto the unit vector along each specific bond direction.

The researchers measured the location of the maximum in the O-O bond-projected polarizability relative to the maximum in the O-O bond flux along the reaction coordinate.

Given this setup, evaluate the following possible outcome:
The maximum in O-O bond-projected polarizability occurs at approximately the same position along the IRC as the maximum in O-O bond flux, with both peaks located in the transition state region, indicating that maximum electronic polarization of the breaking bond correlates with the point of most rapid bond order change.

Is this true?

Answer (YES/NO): YES